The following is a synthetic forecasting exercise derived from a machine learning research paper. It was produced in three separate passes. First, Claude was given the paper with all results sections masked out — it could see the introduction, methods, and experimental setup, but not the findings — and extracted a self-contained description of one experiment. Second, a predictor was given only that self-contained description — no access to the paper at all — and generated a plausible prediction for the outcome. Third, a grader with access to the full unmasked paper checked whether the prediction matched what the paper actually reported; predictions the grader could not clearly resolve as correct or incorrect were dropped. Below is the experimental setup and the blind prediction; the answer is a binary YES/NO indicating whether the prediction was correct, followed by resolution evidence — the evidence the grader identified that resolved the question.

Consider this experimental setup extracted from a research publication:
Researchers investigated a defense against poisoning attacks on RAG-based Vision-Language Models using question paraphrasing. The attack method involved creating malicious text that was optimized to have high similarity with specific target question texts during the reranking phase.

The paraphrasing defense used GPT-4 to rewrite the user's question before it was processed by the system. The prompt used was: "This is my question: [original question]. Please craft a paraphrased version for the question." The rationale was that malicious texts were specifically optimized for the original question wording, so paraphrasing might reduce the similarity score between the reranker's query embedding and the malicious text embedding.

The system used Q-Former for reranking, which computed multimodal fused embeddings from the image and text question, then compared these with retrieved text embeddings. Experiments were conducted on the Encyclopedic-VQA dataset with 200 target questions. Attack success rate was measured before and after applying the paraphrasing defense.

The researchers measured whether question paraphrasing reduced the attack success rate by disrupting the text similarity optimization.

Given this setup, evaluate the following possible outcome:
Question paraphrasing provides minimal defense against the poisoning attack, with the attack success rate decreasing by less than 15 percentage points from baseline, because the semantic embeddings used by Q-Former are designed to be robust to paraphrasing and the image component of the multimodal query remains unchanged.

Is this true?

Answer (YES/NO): YES